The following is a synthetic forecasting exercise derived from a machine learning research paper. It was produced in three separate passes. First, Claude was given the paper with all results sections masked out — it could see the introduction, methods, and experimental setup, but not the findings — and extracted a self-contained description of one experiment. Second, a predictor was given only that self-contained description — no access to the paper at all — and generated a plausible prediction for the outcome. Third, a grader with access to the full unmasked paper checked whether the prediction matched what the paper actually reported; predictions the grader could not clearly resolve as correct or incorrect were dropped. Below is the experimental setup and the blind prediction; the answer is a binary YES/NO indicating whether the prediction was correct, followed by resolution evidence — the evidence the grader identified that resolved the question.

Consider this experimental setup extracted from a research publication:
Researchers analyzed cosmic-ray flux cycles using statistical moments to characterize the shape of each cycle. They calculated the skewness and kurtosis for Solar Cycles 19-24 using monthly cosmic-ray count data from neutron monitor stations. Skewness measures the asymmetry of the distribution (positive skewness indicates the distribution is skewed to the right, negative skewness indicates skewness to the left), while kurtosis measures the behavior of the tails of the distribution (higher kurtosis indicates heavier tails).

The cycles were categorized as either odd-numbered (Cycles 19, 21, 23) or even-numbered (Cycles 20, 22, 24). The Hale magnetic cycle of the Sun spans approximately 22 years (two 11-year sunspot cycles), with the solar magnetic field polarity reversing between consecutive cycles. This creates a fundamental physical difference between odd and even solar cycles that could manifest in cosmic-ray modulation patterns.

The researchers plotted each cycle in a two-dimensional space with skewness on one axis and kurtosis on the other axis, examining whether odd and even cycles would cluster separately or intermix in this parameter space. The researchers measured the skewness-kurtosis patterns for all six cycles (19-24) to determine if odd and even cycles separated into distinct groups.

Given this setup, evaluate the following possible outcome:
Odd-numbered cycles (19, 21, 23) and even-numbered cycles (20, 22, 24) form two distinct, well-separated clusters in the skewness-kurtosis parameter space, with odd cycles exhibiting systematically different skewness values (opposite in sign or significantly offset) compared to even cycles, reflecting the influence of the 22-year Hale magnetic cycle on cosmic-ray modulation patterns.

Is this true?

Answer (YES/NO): NO